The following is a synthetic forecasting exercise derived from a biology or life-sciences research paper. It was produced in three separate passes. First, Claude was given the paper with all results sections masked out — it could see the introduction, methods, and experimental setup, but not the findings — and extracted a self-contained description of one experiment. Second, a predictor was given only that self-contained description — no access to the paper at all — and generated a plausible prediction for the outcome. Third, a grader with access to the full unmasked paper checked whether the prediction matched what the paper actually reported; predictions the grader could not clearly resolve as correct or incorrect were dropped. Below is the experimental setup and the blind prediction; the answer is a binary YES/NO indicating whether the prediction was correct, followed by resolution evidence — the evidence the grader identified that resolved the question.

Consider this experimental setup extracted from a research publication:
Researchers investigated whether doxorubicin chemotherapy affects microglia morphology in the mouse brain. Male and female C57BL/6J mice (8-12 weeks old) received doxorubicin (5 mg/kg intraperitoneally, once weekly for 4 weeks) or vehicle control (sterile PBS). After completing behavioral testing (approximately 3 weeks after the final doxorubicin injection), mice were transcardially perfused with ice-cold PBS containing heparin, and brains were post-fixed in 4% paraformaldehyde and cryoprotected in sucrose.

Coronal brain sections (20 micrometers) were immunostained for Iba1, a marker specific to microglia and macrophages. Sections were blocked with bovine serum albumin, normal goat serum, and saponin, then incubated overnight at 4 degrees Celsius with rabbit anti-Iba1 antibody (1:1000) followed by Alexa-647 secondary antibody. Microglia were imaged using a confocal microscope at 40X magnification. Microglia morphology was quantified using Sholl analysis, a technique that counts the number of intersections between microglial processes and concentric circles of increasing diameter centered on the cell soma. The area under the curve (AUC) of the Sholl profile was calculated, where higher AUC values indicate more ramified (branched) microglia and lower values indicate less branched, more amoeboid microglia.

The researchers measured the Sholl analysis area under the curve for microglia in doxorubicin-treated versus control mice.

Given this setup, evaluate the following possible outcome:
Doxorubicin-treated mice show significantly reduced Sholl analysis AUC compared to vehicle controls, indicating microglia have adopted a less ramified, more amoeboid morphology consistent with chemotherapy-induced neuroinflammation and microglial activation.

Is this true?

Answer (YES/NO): YES